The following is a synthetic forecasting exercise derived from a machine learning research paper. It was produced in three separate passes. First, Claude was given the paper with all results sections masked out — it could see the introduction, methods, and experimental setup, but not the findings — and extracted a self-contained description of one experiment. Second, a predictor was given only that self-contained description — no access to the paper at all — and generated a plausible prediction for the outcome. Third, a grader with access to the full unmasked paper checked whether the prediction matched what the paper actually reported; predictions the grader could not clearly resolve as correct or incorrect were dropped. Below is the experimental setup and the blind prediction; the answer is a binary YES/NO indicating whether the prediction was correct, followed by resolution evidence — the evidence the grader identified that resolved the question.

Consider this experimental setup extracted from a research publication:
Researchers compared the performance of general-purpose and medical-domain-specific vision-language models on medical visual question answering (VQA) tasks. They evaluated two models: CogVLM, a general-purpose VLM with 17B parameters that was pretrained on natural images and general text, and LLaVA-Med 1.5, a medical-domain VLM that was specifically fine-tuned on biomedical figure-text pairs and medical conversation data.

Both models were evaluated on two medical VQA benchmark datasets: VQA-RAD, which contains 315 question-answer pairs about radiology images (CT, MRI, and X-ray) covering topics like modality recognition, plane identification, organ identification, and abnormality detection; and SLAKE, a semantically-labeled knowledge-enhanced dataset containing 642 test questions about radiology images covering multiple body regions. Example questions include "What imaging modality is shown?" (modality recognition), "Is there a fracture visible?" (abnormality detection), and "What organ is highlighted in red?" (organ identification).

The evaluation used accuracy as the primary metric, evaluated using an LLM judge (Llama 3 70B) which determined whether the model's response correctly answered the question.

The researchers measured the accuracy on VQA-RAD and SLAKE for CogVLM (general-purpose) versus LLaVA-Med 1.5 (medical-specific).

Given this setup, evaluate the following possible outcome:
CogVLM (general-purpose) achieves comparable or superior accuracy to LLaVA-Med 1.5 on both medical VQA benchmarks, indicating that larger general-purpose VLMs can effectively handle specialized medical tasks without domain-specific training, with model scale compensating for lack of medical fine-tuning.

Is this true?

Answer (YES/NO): NO